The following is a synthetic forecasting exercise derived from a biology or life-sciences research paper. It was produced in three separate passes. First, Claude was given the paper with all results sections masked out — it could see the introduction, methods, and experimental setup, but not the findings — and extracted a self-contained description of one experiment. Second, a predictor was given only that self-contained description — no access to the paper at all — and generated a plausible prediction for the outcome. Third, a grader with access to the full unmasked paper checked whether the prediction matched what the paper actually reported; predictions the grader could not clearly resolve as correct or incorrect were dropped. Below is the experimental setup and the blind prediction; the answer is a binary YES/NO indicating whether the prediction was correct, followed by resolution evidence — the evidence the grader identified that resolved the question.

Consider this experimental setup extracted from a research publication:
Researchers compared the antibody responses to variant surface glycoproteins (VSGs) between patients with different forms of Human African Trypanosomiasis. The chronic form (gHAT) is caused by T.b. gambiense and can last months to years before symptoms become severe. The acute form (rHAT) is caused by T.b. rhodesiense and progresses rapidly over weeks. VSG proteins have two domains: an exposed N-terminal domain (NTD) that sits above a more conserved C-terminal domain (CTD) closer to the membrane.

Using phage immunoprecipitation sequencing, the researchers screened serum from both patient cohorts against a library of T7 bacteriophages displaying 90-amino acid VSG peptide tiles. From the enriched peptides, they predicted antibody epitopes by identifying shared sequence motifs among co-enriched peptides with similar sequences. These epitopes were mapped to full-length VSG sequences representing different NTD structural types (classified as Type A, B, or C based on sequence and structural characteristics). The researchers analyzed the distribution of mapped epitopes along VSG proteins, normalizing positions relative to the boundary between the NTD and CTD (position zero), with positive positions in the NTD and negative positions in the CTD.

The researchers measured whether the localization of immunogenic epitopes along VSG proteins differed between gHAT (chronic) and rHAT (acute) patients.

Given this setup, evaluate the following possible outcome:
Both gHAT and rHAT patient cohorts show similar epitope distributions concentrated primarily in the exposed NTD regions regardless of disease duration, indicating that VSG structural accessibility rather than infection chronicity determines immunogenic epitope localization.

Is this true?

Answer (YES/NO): YES